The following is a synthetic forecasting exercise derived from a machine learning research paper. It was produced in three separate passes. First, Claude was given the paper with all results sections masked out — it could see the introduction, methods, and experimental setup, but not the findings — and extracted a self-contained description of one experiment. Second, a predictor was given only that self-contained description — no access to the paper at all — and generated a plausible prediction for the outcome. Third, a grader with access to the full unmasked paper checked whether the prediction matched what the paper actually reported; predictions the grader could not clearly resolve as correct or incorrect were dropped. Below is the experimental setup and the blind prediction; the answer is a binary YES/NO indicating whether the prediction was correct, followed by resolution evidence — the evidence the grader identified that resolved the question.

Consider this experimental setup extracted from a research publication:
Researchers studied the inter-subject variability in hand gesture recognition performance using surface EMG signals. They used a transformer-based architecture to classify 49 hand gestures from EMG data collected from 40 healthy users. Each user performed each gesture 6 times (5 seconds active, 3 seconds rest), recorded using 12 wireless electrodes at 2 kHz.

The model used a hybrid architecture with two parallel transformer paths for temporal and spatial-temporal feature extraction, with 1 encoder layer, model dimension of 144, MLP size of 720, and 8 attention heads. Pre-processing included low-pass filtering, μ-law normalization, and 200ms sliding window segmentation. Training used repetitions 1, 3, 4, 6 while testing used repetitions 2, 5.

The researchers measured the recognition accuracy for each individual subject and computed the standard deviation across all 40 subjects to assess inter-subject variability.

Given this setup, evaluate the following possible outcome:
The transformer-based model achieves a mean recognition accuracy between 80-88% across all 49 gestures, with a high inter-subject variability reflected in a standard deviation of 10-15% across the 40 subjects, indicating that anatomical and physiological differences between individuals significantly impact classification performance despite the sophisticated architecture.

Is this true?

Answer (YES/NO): NO